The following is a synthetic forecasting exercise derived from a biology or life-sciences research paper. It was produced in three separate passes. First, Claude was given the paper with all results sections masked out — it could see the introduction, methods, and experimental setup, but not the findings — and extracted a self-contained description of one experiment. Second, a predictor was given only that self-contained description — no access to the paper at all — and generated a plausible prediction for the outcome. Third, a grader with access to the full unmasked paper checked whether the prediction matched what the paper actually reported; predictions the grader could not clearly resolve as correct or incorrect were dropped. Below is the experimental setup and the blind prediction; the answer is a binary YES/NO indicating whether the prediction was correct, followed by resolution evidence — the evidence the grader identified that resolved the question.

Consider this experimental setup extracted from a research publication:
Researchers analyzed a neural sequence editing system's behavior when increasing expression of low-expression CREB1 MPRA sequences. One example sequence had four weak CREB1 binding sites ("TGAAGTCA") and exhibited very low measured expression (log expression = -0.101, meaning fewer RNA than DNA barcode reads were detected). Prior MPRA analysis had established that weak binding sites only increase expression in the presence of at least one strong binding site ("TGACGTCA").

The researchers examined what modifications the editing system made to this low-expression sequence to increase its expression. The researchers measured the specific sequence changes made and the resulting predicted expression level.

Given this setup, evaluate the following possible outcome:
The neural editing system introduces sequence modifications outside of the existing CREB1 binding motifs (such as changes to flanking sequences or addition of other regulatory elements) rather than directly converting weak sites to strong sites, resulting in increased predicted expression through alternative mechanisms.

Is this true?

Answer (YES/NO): NO